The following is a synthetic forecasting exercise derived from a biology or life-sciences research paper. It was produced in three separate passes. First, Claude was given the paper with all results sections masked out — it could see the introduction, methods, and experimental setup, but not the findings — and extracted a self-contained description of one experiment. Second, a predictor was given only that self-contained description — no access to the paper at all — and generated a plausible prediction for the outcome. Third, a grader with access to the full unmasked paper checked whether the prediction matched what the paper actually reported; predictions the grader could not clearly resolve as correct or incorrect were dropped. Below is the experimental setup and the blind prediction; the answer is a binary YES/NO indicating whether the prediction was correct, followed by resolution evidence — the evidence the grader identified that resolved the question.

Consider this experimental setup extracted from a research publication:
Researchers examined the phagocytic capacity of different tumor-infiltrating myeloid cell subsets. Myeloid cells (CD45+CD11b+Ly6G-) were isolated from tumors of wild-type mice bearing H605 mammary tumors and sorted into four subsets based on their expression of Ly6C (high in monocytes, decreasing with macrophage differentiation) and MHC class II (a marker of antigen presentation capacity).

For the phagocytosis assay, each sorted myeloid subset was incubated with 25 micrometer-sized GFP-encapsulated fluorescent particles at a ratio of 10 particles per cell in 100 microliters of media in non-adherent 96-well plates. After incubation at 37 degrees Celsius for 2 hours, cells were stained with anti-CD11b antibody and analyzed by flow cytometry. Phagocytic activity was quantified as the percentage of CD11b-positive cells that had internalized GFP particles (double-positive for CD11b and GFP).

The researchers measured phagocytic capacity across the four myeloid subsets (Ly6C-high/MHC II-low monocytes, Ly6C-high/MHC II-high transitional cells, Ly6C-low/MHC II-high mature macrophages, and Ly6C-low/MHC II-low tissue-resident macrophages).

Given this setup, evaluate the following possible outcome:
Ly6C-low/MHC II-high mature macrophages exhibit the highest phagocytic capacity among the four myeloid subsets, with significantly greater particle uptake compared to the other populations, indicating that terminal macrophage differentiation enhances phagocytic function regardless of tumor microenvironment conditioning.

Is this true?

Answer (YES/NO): NO